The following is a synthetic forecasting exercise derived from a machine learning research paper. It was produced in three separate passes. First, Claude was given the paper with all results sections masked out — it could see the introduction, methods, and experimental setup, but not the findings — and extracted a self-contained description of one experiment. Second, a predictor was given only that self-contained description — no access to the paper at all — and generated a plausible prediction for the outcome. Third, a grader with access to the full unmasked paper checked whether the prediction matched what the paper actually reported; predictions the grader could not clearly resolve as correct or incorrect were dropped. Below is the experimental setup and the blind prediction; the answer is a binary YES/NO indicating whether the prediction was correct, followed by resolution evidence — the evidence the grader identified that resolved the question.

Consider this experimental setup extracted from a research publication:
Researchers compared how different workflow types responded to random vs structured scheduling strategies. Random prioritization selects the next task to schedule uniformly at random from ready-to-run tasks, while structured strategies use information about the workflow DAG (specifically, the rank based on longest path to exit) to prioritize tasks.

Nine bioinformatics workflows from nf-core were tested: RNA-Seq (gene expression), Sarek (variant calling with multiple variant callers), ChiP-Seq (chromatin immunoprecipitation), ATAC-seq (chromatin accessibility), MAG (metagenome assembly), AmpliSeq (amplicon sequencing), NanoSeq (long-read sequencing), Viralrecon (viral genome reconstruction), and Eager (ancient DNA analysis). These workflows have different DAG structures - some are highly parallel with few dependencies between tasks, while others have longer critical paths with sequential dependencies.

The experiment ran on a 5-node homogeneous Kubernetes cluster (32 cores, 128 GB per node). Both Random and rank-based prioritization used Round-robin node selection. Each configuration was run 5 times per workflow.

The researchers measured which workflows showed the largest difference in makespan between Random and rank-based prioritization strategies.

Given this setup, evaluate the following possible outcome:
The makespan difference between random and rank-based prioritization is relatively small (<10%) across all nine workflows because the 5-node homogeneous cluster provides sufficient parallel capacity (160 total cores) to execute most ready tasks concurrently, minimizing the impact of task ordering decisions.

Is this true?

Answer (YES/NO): NO